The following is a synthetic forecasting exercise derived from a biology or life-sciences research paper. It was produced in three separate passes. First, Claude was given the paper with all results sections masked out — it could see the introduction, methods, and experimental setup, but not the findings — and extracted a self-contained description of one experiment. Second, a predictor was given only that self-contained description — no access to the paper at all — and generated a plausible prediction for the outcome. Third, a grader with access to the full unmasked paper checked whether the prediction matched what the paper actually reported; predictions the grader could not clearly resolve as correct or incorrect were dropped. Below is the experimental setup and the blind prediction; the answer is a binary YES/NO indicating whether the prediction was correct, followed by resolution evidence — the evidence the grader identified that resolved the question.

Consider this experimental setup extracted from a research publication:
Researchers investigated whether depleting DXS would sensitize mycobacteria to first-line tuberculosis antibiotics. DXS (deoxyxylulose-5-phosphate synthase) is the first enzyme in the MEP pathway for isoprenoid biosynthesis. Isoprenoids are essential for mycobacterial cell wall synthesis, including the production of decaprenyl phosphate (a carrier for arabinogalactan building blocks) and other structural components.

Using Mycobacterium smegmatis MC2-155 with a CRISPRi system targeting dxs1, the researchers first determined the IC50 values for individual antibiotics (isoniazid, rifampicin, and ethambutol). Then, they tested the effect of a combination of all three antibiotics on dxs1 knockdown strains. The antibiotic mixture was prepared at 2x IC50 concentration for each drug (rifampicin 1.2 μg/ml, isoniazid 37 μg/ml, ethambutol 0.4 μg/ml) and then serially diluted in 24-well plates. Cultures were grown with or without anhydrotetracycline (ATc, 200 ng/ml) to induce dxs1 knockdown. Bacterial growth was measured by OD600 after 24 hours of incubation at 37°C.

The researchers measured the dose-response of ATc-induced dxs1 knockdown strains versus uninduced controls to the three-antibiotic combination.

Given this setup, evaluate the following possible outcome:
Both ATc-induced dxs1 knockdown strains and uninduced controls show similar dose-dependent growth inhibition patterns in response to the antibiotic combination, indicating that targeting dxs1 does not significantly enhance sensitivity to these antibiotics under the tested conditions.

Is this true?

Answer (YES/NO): NO